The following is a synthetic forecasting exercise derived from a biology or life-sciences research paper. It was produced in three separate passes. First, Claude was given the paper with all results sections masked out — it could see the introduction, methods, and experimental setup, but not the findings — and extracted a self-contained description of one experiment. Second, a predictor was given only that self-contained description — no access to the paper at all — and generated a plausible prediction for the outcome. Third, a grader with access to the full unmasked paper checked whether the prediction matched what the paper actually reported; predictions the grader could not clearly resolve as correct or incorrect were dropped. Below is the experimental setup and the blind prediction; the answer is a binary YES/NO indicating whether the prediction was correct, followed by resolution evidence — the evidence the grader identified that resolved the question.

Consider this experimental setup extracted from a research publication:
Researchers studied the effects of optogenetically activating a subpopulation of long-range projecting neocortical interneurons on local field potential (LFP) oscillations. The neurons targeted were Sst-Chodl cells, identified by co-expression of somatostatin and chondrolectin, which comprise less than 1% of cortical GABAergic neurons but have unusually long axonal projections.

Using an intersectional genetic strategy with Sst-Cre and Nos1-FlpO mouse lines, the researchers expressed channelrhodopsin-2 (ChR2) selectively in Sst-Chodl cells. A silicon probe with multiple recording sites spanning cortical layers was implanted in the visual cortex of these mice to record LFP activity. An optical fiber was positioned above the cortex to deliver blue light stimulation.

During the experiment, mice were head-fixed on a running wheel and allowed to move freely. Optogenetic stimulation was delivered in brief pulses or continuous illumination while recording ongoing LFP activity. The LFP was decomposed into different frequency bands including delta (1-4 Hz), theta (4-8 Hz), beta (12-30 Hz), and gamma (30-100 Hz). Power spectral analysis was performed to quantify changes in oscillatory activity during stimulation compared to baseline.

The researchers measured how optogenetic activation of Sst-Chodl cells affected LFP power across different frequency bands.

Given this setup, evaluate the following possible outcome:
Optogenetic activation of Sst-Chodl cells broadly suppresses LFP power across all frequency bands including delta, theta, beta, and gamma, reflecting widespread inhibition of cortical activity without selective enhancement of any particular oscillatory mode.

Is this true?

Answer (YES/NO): NO